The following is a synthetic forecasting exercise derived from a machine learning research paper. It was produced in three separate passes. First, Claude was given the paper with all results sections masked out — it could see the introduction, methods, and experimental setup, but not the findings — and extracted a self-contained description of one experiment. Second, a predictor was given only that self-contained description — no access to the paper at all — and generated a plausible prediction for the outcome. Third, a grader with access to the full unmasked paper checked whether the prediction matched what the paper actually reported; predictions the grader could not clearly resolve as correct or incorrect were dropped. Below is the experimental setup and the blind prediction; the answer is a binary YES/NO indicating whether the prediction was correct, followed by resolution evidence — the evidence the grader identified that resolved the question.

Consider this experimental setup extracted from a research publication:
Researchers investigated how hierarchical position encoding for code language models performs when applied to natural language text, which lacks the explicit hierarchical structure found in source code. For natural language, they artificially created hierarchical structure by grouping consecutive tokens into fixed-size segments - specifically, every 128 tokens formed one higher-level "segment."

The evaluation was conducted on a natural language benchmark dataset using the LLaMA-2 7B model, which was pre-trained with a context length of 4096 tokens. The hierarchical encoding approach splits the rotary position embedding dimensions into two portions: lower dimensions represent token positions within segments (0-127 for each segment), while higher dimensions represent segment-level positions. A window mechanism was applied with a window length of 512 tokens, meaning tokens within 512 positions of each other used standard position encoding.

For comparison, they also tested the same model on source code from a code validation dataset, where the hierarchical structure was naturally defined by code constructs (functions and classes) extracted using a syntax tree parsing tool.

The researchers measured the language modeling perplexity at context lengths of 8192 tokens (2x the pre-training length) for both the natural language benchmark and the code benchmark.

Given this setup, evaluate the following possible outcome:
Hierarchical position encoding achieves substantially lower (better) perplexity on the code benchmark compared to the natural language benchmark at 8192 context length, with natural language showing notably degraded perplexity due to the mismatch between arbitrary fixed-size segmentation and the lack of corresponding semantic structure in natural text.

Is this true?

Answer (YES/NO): NO